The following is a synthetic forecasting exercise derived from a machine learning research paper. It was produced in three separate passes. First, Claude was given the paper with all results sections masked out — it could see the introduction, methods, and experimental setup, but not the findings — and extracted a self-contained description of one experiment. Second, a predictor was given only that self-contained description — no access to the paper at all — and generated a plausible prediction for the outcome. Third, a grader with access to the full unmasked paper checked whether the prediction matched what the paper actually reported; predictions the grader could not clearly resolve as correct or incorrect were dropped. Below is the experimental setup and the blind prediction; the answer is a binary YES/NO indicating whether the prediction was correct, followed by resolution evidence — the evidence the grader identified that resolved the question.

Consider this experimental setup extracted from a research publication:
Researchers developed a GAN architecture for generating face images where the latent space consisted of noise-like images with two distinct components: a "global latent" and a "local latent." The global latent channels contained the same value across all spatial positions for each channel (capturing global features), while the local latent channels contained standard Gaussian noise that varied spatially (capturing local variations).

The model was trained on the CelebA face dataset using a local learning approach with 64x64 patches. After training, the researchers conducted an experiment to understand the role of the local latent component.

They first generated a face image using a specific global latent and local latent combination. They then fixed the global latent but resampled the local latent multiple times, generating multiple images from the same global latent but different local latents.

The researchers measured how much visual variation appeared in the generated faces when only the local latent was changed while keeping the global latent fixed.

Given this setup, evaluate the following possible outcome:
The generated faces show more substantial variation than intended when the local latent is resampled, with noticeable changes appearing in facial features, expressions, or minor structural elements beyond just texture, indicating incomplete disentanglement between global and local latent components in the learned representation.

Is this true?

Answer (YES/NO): NO